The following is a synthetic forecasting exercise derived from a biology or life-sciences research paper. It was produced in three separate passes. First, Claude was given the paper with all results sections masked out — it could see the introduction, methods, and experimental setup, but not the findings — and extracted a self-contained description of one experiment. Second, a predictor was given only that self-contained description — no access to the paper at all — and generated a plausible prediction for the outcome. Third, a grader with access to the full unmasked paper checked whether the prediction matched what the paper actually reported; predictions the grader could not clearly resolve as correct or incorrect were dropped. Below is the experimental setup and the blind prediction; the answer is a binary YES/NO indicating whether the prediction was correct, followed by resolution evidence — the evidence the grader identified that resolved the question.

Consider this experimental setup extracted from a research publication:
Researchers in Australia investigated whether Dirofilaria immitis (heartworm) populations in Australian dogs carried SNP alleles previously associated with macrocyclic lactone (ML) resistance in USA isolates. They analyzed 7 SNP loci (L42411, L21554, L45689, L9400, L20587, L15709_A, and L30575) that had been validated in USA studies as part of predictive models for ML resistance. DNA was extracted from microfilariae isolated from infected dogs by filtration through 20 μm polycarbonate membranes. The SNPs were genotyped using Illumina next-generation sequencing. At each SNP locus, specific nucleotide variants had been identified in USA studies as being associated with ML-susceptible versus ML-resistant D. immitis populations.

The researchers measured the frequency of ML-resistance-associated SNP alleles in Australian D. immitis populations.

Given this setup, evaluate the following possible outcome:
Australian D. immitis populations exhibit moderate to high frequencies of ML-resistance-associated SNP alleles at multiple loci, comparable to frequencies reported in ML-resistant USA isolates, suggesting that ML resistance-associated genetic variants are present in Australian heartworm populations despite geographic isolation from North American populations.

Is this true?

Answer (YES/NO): NO